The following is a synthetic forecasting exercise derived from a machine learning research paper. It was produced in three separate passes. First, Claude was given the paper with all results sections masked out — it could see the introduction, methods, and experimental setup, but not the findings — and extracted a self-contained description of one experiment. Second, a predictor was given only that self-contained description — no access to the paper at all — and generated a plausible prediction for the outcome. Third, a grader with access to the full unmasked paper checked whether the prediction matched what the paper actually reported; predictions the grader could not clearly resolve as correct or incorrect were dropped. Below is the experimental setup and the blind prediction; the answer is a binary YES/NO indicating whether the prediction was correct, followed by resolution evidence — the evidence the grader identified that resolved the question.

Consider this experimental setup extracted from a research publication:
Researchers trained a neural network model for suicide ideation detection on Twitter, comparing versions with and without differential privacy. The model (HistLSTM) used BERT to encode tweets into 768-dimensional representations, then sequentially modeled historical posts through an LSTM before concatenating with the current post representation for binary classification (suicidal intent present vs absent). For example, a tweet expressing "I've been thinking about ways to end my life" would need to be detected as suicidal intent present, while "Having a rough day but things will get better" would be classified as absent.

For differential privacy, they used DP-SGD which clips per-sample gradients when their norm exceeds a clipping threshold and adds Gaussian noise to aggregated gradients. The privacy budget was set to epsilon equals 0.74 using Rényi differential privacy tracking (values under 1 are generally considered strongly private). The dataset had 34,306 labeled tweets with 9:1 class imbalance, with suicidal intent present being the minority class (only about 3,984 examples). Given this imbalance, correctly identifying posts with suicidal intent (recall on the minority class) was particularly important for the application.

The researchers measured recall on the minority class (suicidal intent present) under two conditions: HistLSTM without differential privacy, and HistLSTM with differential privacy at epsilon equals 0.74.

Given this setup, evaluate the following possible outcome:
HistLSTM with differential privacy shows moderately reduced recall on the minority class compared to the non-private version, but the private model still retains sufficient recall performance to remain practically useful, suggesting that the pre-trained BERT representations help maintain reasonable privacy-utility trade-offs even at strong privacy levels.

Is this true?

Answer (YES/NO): YES